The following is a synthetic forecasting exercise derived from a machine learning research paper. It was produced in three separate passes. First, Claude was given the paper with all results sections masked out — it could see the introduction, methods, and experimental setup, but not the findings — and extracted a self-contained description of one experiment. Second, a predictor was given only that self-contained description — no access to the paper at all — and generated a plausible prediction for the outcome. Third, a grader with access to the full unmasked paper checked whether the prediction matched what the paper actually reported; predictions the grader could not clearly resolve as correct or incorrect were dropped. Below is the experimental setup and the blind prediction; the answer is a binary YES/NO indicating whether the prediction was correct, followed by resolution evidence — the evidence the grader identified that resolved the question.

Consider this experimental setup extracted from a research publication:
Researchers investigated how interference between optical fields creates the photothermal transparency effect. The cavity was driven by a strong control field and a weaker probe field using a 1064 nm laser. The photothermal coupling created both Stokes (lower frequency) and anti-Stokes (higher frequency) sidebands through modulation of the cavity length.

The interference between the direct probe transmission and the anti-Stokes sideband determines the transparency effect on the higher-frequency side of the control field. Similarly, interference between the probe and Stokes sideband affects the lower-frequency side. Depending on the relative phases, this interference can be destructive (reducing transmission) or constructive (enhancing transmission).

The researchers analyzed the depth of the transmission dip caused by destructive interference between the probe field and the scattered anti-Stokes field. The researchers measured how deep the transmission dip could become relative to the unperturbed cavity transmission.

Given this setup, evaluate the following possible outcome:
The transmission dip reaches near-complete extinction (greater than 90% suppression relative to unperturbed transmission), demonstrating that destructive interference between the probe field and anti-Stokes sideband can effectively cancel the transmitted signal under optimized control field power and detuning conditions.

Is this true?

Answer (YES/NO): YES